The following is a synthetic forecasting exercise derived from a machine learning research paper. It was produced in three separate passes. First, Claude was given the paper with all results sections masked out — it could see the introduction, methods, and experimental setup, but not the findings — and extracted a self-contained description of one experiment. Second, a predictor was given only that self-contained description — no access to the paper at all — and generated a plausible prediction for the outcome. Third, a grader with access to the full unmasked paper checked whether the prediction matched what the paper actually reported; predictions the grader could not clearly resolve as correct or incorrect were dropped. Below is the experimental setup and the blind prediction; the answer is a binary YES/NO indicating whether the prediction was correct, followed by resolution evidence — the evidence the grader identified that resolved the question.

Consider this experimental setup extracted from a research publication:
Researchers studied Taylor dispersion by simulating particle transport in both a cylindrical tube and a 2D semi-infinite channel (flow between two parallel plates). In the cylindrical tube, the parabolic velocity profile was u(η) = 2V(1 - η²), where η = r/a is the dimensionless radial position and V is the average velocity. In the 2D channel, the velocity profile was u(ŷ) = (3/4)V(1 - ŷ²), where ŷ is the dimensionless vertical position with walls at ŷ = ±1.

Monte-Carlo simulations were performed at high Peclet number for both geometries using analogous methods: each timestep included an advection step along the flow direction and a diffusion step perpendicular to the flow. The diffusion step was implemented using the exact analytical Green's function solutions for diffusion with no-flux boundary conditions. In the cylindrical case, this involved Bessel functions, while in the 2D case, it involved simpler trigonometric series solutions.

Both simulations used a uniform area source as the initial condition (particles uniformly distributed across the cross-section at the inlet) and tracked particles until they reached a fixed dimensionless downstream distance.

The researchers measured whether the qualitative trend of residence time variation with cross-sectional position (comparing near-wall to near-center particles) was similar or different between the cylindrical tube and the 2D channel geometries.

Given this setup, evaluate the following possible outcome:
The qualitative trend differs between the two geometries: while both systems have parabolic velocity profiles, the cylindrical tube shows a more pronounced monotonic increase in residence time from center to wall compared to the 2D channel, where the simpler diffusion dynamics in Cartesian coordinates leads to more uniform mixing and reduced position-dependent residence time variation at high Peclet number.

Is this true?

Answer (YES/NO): NO